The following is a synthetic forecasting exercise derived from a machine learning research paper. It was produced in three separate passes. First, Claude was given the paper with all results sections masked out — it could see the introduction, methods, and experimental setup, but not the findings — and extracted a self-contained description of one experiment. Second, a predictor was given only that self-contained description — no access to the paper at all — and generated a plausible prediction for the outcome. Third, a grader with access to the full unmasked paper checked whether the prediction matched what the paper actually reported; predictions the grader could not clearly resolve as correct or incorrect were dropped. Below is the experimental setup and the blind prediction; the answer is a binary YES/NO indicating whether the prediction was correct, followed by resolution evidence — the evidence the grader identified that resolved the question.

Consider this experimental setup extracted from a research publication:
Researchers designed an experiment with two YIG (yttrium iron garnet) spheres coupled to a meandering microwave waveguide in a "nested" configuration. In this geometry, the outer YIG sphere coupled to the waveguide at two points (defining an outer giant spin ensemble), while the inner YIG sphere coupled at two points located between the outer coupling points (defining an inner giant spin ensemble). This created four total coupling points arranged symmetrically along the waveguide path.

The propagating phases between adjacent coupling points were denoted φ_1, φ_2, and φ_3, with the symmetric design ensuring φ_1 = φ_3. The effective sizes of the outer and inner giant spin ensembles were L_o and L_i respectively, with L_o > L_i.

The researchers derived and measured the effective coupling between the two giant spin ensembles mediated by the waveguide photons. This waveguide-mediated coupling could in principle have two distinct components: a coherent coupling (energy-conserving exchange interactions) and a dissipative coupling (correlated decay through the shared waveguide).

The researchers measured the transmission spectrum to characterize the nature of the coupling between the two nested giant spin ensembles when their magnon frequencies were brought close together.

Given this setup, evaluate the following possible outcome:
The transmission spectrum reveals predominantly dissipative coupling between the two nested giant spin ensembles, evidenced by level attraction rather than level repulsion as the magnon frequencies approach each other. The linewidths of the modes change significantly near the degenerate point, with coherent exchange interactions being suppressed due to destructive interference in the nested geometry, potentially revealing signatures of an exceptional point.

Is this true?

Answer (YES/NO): NO